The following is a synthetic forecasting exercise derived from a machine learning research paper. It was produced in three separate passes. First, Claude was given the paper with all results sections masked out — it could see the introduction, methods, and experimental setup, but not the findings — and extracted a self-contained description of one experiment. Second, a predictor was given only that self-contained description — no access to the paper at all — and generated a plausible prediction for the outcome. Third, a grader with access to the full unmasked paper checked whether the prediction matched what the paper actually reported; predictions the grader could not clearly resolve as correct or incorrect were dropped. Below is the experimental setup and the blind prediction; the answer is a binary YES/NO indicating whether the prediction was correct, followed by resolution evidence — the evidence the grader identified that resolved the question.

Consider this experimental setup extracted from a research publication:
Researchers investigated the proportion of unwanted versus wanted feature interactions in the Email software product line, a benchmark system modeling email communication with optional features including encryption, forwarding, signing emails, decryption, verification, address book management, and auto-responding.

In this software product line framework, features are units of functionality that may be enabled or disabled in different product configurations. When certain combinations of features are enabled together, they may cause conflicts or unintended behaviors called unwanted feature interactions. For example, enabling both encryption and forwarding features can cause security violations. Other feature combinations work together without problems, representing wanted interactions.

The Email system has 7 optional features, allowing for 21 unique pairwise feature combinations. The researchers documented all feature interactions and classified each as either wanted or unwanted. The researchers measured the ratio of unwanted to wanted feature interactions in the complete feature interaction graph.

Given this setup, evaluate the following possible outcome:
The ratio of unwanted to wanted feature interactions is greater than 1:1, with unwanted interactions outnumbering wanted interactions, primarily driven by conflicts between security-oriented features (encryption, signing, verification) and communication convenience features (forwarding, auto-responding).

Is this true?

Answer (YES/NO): NO